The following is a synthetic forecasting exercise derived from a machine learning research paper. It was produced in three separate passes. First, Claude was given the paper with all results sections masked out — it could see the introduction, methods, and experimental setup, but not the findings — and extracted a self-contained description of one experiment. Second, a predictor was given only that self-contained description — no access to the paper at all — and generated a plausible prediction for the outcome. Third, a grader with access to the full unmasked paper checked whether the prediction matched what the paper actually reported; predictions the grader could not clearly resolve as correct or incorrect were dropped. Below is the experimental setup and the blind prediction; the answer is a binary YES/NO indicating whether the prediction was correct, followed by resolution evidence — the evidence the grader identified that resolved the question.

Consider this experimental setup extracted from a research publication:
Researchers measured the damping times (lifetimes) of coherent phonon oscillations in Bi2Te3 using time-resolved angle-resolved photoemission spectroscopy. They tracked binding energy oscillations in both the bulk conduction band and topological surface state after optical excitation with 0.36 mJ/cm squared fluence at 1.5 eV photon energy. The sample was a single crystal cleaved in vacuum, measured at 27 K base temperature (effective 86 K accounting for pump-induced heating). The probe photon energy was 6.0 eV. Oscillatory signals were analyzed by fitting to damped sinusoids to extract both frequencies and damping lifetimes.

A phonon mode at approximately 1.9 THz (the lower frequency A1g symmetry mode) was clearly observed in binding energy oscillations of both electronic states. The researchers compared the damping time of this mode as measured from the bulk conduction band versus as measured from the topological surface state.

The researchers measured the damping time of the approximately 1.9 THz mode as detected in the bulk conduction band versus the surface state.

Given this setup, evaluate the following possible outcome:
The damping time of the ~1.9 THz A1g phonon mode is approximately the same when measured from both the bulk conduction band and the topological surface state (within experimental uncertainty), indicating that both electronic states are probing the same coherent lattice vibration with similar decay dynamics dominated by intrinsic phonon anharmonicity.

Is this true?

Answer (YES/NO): NO